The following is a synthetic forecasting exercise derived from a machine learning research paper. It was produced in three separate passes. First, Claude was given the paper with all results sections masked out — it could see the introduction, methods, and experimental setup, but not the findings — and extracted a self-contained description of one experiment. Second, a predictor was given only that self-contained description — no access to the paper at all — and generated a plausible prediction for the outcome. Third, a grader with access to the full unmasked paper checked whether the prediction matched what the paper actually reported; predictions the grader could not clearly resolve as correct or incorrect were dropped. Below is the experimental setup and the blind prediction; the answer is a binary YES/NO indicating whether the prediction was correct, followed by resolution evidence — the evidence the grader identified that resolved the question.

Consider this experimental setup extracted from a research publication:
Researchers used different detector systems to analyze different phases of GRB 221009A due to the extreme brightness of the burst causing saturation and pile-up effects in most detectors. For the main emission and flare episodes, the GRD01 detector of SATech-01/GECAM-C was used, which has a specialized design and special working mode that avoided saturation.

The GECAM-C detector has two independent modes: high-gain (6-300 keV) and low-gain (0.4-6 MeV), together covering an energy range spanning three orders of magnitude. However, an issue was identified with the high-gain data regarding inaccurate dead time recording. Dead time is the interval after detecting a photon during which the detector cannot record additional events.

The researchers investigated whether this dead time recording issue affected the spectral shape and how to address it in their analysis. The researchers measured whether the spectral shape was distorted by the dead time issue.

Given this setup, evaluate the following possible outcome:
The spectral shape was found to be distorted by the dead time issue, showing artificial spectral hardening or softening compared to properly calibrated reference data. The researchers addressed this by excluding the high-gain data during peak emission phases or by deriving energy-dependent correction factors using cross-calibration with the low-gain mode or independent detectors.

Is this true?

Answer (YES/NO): NO